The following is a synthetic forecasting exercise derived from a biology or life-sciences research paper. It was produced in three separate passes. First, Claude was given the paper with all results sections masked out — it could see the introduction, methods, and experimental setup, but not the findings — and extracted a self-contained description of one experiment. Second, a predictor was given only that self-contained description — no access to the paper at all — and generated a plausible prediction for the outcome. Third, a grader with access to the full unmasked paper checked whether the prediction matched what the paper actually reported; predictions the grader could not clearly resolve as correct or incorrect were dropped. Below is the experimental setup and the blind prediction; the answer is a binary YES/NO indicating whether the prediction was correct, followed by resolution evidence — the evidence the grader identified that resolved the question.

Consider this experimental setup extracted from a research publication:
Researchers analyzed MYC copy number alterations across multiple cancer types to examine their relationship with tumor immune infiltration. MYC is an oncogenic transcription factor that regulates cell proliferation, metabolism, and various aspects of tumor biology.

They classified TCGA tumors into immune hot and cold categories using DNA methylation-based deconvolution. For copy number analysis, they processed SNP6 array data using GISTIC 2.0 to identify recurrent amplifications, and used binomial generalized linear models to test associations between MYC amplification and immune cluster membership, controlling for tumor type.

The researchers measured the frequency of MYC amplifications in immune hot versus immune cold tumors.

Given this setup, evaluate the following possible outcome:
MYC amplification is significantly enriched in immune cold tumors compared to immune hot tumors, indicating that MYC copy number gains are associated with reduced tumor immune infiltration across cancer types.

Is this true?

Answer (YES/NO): YES